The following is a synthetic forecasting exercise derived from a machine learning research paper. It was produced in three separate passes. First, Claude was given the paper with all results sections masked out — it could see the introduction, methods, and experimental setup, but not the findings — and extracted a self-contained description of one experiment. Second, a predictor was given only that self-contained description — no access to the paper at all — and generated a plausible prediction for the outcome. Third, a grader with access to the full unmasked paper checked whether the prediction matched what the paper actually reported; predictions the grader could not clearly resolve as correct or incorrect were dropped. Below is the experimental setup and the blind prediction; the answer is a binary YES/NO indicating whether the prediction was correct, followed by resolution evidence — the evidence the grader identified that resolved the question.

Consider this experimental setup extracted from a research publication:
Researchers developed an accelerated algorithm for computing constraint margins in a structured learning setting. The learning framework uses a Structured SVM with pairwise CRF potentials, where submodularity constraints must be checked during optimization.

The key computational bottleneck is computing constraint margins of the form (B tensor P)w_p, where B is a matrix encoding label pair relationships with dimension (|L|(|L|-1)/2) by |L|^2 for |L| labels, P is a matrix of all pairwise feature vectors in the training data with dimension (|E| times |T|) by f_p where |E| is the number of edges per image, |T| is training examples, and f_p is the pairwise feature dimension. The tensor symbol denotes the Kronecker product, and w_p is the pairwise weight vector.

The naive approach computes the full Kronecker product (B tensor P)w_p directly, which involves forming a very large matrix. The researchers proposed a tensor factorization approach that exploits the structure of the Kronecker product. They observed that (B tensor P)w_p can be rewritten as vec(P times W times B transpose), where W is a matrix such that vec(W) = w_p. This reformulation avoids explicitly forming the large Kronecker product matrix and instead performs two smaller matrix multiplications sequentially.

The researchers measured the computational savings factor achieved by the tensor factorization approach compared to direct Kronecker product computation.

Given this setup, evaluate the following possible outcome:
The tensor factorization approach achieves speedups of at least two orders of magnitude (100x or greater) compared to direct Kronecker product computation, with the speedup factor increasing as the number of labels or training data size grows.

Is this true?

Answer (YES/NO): NO